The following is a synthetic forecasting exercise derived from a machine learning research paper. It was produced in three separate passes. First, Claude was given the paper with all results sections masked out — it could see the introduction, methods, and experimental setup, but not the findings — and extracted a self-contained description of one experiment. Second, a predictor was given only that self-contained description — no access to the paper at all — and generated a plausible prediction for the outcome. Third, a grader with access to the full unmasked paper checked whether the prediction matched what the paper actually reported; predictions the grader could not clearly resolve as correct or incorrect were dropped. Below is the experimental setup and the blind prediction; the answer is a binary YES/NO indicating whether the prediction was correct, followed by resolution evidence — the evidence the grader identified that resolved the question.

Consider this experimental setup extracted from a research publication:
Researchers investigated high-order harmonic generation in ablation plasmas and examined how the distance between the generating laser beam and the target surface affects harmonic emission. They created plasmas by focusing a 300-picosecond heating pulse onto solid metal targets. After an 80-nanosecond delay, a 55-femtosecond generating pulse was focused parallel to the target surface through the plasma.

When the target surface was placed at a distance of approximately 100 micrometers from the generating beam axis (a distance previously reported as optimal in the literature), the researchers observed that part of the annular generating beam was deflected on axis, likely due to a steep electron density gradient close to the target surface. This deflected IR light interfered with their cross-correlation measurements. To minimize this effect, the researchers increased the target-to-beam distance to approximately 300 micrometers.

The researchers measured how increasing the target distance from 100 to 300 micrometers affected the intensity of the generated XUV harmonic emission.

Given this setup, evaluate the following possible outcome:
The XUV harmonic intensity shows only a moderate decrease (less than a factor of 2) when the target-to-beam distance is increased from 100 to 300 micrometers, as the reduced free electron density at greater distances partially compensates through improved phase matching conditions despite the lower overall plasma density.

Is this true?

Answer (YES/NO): NO